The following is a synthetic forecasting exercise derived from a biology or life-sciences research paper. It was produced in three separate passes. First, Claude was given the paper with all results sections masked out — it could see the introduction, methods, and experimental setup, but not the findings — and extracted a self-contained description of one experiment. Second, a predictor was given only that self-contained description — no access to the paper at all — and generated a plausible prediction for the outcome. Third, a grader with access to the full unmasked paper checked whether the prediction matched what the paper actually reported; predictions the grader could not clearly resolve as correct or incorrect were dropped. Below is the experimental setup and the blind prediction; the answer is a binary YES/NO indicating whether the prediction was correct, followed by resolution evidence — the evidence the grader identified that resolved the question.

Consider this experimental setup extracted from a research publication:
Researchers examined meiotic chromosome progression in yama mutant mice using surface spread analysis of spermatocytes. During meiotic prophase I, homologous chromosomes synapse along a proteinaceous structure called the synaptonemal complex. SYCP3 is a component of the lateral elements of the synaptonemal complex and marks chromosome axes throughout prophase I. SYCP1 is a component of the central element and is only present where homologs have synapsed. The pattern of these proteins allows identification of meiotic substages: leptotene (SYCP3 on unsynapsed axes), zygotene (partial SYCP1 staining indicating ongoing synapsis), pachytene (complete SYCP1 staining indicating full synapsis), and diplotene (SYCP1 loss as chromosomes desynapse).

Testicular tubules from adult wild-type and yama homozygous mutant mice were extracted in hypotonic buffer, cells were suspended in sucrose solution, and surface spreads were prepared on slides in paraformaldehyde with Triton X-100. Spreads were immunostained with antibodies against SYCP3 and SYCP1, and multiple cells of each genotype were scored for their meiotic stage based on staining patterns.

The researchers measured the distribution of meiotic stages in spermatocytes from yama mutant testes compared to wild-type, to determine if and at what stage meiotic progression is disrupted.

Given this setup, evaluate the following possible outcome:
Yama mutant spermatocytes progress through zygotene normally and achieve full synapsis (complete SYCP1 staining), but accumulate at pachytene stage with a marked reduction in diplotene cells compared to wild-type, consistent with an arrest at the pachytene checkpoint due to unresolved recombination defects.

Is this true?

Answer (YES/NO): NO